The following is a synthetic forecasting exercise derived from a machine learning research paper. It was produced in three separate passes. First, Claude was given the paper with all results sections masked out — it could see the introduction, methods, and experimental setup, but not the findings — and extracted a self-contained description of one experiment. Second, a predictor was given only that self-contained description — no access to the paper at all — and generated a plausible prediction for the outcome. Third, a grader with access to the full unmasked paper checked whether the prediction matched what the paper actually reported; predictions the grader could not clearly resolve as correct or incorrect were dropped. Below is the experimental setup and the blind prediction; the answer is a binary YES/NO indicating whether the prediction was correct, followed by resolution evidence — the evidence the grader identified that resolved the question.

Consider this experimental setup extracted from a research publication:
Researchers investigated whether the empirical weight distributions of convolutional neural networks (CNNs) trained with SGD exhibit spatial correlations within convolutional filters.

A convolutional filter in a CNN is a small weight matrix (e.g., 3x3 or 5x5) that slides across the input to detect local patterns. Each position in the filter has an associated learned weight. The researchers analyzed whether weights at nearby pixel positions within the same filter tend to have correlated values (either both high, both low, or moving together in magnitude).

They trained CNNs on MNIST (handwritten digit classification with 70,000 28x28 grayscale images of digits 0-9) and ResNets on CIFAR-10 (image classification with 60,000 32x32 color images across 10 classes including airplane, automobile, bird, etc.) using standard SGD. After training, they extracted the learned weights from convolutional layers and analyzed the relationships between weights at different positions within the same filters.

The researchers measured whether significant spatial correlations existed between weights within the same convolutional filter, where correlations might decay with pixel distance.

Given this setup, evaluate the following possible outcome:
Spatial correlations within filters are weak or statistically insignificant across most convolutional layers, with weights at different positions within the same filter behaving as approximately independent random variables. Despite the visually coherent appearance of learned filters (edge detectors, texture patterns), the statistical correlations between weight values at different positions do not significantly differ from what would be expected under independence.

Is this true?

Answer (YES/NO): NO